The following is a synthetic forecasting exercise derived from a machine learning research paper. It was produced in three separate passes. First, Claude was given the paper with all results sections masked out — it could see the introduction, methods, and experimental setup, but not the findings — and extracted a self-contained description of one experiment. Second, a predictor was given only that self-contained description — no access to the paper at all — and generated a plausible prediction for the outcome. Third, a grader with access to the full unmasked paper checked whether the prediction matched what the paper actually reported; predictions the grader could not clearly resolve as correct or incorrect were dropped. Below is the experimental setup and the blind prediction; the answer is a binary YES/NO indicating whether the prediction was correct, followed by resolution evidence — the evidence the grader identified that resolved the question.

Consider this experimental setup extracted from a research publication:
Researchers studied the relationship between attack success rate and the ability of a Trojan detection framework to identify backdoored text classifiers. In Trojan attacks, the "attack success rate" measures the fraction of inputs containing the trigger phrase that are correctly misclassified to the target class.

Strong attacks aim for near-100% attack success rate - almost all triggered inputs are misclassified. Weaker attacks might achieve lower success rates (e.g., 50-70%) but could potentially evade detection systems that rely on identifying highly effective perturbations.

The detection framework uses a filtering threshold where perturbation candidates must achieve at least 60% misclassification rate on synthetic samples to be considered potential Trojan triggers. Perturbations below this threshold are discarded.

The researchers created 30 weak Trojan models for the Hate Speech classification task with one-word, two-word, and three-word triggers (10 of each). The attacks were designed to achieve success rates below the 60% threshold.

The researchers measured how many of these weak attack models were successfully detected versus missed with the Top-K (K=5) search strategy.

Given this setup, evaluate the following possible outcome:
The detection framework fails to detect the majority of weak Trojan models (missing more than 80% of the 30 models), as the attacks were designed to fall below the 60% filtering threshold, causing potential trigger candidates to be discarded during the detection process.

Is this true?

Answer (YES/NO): NO